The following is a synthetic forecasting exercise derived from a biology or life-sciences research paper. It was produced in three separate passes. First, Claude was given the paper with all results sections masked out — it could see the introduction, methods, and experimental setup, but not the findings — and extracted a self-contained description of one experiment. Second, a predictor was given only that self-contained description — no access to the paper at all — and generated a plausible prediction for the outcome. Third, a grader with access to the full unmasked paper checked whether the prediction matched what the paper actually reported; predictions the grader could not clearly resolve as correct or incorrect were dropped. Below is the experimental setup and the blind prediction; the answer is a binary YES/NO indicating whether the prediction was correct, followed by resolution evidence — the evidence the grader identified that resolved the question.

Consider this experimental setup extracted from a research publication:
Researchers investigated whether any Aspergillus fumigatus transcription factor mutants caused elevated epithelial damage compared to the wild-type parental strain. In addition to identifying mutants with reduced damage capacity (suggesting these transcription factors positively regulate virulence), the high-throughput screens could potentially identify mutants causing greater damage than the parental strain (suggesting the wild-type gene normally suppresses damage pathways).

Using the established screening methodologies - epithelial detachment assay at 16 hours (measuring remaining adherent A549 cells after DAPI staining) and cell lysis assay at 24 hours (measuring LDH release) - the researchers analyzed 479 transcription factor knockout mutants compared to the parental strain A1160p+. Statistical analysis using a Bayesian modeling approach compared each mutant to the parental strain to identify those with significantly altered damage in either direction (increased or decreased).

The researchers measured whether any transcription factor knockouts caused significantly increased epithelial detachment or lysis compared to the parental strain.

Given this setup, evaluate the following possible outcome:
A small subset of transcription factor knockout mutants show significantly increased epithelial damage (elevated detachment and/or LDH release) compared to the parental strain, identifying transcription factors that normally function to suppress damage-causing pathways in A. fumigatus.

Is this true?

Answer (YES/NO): NO